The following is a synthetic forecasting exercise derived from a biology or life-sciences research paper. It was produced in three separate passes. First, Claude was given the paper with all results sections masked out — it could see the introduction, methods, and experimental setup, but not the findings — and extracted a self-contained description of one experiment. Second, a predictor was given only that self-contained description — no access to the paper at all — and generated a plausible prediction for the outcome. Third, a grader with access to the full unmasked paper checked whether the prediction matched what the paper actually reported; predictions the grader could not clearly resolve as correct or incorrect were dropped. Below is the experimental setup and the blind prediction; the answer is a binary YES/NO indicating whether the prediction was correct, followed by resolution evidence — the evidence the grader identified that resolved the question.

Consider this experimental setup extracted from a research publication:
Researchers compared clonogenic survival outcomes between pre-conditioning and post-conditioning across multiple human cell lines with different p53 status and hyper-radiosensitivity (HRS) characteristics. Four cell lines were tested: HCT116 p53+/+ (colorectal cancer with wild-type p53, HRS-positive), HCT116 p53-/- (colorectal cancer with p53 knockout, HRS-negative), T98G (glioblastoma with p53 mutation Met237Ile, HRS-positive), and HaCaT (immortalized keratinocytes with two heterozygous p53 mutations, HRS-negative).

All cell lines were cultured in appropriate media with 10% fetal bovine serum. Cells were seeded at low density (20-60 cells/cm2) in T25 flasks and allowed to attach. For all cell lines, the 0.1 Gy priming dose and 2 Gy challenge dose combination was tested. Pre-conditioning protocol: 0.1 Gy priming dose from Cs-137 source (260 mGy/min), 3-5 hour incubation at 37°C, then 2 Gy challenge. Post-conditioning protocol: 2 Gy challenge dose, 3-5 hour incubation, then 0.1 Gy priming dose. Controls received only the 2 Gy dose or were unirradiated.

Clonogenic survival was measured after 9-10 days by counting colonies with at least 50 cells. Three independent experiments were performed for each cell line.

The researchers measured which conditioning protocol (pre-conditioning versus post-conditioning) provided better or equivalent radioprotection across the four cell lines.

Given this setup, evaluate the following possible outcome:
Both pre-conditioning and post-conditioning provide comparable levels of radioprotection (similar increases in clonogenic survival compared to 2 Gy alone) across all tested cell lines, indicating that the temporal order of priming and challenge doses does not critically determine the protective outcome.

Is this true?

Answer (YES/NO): NO